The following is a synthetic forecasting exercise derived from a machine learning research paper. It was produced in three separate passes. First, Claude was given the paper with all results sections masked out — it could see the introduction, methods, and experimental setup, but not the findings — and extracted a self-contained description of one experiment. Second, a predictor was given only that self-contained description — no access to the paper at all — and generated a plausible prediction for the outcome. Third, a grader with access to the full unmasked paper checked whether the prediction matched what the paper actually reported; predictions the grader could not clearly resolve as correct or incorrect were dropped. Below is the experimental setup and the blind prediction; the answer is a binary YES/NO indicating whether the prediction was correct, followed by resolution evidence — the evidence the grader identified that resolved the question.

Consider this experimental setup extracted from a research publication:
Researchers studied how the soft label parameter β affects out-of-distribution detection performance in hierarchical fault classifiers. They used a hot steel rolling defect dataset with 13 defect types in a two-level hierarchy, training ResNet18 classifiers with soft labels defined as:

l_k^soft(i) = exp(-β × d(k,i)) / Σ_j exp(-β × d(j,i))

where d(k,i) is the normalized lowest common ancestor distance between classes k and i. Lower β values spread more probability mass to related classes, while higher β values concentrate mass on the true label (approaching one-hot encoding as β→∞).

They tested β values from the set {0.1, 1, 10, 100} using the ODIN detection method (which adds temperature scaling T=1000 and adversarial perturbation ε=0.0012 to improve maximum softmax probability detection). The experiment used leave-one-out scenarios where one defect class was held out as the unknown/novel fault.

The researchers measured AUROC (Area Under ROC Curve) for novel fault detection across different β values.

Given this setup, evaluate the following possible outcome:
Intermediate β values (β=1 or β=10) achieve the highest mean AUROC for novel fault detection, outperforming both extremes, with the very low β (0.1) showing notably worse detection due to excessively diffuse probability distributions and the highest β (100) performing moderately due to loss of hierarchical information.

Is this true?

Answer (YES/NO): NO